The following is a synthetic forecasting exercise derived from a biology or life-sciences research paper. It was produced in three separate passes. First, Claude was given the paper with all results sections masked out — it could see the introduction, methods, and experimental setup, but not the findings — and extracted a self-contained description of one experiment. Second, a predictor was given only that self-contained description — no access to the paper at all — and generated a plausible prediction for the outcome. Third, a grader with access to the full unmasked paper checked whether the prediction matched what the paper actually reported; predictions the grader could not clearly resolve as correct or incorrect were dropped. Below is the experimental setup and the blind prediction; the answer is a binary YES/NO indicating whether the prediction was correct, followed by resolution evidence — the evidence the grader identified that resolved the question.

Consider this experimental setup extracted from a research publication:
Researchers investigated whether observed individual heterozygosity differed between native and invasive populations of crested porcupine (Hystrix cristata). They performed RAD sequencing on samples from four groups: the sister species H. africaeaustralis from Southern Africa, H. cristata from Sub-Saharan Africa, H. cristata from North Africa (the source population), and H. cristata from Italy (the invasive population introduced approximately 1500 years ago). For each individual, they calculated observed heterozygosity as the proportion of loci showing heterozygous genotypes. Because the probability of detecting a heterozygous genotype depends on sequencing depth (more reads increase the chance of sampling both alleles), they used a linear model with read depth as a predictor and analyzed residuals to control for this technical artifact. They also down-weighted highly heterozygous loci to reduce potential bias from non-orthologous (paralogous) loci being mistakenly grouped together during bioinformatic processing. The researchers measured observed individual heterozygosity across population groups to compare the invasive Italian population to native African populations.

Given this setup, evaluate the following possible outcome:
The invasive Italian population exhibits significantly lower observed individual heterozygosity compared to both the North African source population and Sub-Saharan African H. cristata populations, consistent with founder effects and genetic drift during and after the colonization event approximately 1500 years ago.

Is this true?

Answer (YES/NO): NO